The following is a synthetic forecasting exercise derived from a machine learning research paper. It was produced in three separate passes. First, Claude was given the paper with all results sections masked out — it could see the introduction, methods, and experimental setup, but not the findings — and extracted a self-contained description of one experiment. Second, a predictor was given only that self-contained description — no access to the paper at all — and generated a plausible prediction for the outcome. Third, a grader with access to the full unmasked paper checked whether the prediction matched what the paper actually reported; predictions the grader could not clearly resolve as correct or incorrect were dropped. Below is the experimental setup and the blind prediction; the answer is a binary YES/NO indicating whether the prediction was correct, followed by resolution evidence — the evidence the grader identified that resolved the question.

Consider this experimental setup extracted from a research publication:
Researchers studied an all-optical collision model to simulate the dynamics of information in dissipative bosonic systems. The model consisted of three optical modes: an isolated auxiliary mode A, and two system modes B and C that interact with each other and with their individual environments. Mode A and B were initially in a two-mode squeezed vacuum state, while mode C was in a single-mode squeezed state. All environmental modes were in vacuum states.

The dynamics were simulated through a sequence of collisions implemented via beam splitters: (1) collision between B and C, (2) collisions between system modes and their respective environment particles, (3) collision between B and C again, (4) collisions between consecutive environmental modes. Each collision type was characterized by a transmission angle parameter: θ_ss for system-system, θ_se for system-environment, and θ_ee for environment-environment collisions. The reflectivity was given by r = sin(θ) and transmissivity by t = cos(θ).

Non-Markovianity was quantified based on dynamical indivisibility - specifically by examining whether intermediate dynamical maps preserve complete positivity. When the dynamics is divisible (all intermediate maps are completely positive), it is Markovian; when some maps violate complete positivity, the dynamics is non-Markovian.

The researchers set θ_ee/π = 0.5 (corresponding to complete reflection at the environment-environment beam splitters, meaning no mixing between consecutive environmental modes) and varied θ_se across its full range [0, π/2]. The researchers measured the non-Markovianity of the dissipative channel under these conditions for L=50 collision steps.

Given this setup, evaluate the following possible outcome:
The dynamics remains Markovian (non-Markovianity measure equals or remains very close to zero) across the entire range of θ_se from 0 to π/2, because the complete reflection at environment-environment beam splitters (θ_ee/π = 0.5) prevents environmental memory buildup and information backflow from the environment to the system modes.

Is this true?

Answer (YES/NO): YES